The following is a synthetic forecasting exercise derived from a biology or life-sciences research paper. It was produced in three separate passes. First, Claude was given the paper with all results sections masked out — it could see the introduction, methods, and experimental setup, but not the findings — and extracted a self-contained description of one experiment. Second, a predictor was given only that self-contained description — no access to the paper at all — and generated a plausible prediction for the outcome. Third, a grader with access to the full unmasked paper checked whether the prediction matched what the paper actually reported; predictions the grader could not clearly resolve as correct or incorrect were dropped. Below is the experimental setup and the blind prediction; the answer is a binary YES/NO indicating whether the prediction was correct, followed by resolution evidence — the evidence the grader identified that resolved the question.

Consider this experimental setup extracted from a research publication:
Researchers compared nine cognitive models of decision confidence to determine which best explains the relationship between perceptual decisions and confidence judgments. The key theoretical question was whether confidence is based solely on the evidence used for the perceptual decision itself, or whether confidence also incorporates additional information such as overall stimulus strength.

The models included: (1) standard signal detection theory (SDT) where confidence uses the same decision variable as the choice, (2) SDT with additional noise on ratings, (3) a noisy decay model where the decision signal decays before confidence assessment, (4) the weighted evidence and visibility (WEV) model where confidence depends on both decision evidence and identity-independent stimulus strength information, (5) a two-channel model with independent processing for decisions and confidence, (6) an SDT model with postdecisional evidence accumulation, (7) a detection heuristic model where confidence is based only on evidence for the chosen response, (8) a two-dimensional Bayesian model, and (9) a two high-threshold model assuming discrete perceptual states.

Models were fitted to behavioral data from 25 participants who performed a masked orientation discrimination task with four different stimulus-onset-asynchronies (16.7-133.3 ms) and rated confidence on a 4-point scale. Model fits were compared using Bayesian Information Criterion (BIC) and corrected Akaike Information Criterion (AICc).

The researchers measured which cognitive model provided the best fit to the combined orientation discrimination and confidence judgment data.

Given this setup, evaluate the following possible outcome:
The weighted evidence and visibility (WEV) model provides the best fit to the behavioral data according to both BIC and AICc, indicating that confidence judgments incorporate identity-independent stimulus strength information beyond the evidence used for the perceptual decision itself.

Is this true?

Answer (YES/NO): YES